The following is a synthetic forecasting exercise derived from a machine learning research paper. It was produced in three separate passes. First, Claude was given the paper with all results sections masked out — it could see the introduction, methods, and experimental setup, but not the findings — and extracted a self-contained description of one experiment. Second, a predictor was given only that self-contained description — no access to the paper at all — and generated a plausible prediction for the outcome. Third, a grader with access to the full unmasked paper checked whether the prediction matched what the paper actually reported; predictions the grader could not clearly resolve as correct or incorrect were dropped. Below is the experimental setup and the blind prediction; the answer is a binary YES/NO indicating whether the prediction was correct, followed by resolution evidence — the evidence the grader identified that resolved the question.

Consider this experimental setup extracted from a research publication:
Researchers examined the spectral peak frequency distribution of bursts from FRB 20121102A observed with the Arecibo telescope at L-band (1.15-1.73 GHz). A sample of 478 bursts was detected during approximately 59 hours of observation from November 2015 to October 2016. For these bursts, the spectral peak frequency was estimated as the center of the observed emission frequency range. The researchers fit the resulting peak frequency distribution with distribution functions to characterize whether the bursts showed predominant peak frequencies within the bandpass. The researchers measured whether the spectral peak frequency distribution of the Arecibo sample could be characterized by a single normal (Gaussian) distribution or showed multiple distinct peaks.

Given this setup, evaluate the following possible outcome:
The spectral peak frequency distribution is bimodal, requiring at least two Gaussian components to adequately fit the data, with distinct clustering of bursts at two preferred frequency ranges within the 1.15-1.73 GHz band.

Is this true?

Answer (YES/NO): NO